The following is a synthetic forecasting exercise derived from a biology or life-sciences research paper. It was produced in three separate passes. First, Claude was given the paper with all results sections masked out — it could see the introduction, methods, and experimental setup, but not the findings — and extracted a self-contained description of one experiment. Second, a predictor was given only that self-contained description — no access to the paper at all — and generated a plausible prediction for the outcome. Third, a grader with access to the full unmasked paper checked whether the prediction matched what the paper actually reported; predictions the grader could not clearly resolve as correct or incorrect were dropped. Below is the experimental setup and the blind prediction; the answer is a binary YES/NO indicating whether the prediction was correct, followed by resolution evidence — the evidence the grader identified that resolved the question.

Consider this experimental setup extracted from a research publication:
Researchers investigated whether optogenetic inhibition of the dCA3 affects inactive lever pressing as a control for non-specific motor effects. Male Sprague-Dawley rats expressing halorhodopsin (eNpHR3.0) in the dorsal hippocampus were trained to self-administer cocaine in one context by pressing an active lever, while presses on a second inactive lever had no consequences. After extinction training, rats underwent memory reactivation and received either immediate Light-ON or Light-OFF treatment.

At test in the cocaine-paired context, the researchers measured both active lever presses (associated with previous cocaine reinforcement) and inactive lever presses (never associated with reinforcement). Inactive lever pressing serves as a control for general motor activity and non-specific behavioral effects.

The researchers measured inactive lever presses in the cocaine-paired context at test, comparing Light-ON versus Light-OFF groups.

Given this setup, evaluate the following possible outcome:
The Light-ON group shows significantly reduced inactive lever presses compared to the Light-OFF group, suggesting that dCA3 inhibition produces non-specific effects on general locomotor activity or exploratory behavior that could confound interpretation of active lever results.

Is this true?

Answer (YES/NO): NO